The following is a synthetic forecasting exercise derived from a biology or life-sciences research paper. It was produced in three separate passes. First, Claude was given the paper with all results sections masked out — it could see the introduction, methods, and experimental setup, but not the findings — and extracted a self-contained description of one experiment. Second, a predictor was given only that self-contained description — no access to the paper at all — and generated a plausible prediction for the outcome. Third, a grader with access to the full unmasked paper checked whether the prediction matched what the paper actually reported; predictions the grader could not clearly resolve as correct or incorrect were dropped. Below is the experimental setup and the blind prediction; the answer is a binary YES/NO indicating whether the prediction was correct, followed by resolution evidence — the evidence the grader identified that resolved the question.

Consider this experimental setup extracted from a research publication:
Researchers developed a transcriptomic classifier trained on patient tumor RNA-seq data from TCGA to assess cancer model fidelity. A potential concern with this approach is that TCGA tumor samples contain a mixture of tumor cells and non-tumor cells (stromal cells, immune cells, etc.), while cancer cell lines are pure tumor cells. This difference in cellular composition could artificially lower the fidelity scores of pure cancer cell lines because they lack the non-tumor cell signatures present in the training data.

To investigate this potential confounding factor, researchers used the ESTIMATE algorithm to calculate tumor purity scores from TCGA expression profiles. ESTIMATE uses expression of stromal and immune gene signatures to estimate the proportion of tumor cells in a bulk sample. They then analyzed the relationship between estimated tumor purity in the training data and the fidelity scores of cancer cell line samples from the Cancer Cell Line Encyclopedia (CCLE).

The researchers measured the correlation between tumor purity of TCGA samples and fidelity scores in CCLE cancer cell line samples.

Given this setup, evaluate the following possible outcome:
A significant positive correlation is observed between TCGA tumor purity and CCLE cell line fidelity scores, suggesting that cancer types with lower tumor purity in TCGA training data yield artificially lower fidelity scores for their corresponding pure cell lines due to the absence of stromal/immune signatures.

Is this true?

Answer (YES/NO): NO